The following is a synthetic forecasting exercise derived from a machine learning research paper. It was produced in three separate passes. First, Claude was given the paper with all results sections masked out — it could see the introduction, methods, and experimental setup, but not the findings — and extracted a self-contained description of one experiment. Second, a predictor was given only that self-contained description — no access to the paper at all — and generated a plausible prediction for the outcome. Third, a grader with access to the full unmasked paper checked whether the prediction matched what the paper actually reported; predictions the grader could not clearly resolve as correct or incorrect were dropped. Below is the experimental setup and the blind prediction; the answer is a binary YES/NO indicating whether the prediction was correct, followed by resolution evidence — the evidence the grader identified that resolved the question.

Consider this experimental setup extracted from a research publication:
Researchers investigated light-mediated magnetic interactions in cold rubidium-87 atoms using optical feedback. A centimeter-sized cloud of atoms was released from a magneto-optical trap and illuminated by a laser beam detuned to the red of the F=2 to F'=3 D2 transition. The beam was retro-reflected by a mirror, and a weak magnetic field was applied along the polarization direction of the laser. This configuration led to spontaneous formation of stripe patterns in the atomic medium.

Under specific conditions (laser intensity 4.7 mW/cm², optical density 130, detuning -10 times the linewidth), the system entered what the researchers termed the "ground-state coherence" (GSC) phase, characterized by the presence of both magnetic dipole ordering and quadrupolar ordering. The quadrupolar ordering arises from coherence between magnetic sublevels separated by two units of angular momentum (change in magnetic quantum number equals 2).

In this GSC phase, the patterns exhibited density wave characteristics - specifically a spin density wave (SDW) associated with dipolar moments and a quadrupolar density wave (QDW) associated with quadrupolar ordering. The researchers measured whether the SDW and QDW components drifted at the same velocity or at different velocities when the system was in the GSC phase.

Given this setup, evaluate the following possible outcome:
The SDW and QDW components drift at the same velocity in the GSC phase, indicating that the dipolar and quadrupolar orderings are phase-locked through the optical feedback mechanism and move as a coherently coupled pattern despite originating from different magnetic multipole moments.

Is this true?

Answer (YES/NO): YES